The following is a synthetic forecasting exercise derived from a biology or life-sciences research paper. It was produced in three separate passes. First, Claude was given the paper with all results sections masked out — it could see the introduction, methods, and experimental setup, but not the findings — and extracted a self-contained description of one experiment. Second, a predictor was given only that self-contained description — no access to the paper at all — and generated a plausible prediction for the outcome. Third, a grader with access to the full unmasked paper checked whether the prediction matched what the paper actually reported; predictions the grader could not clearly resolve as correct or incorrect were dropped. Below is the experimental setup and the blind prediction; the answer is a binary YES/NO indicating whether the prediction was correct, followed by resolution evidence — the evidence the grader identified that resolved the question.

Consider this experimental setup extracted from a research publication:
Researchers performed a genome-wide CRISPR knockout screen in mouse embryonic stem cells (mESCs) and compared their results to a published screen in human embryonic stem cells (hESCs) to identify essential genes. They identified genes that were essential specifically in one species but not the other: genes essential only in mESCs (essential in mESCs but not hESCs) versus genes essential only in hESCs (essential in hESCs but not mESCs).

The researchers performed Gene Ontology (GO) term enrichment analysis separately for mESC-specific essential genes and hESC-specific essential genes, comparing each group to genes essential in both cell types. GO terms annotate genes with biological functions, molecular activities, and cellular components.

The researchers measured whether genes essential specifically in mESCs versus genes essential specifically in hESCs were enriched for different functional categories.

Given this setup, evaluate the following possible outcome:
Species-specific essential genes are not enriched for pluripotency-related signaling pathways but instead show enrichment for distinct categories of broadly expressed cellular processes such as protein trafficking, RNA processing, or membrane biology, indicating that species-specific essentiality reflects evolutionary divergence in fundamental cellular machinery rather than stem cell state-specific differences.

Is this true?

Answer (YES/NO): NO